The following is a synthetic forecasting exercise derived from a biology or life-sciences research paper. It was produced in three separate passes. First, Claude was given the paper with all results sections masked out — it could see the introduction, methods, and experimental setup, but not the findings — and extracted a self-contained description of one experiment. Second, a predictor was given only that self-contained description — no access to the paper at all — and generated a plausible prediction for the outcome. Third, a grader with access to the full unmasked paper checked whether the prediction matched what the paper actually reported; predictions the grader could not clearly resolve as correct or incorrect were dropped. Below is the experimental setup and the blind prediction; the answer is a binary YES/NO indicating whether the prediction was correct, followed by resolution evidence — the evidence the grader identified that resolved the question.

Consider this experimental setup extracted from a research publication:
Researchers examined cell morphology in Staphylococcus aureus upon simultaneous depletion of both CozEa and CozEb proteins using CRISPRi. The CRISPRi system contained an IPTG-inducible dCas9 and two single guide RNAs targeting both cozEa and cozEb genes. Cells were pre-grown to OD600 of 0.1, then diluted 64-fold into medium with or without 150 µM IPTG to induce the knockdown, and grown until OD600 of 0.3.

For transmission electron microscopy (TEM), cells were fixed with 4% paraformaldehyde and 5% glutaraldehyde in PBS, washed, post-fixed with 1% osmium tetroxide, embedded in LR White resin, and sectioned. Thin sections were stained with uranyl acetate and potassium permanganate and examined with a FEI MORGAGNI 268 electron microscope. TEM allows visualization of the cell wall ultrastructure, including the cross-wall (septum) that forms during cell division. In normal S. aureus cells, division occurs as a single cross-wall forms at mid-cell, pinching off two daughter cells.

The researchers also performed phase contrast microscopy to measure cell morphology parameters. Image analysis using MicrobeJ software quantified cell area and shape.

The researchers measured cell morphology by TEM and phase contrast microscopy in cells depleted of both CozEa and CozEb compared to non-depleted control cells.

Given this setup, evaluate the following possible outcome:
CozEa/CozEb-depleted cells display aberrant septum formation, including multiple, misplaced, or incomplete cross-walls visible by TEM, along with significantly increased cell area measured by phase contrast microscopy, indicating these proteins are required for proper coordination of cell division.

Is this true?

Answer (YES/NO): NO